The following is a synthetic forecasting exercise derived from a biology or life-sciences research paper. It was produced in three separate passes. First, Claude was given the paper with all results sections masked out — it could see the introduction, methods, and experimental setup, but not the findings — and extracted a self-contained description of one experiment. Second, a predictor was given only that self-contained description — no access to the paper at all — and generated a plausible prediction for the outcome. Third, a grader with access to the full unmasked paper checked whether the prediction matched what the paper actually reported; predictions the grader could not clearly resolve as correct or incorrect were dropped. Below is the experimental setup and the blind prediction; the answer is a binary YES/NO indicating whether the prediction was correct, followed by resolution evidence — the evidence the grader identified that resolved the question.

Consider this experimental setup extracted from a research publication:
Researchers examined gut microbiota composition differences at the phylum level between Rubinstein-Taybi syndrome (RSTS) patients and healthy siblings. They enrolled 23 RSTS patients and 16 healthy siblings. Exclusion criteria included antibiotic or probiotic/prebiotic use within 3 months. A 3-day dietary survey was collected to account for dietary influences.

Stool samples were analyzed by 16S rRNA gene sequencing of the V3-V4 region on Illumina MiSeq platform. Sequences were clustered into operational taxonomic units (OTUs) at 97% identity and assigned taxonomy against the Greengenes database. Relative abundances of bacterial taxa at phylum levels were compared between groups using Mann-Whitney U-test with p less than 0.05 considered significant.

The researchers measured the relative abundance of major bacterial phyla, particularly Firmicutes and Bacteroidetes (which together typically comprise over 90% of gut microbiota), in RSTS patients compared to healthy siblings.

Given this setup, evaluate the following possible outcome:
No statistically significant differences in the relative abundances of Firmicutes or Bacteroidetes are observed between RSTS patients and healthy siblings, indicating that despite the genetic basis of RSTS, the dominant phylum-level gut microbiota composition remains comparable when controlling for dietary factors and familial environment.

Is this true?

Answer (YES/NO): NO